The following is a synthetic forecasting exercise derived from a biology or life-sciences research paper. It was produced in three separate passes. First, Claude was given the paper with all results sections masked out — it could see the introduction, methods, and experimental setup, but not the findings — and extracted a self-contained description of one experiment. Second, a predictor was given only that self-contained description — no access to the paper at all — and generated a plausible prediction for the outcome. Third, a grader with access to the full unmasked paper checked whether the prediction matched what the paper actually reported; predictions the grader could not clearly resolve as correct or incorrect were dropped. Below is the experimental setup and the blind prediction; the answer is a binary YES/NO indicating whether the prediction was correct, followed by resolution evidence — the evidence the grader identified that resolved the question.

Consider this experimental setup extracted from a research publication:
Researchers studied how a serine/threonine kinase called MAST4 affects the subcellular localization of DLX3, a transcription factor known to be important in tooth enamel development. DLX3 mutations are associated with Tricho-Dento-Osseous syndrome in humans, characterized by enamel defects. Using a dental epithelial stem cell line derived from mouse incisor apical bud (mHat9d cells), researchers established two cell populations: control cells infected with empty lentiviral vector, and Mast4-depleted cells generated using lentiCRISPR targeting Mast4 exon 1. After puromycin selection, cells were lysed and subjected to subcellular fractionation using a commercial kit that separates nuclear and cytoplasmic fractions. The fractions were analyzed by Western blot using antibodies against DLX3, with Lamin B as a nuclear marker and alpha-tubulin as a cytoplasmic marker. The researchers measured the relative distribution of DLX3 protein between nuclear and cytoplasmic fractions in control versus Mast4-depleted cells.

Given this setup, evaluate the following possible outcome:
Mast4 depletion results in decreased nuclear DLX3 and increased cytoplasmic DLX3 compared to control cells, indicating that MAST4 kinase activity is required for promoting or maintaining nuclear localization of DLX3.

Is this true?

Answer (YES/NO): YES